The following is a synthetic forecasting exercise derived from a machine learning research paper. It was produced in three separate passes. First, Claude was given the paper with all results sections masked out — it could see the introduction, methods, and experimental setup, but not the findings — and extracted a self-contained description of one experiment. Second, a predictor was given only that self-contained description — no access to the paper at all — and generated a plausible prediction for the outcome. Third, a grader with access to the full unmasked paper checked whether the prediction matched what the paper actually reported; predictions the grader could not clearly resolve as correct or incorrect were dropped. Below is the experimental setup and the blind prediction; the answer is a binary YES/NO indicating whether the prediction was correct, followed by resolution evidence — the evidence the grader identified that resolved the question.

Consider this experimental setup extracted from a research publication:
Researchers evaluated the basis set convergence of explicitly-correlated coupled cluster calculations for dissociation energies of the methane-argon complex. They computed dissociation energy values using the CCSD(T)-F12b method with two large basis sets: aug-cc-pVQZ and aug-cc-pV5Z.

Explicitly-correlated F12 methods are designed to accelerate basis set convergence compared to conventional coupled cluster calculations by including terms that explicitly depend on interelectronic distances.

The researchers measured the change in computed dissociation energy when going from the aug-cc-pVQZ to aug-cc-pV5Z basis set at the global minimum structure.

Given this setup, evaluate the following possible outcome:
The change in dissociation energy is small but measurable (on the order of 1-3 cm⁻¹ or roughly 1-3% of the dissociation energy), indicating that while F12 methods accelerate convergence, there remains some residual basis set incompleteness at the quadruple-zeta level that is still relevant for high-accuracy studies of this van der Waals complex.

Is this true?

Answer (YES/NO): NO